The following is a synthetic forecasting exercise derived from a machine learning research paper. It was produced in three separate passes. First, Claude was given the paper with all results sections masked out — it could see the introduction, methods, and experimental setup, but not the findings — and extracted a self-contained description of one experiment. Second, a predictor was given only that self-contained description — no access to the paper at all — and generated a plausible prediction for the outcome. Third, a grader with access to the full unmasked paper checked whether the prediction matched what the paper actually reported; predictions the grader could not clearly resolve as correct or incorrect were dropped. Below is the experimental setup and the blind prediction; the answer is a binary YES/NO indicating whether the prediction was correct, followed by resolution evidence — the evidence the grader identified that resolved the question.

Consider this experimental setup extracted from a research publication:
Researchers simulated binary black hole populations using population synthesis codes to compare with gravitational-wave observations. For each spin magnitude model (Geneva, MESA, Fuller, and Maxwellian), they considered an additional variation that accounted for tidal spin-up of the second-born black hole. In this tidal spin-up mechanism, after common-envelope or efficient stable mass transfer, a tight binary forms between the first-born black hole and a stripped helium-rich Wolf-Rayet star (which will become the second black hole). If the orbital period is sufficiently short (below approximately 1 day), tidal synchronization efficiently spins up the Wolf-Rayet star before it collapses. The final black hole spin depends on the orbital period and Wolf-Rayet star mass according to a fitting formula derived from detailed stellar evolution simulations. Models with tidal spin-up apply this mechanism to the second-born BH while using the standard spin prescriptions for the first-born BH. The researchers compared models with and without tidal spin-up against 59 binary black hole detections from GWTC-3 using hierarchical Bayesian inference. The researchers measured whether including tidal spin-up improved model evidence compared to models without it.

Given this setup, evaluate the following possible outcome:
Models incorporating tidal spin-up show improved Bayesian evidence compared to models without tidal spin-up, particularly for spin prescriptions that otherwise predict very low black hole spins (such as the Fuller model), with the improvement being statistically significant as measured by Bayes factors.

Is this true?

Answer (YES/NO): YES